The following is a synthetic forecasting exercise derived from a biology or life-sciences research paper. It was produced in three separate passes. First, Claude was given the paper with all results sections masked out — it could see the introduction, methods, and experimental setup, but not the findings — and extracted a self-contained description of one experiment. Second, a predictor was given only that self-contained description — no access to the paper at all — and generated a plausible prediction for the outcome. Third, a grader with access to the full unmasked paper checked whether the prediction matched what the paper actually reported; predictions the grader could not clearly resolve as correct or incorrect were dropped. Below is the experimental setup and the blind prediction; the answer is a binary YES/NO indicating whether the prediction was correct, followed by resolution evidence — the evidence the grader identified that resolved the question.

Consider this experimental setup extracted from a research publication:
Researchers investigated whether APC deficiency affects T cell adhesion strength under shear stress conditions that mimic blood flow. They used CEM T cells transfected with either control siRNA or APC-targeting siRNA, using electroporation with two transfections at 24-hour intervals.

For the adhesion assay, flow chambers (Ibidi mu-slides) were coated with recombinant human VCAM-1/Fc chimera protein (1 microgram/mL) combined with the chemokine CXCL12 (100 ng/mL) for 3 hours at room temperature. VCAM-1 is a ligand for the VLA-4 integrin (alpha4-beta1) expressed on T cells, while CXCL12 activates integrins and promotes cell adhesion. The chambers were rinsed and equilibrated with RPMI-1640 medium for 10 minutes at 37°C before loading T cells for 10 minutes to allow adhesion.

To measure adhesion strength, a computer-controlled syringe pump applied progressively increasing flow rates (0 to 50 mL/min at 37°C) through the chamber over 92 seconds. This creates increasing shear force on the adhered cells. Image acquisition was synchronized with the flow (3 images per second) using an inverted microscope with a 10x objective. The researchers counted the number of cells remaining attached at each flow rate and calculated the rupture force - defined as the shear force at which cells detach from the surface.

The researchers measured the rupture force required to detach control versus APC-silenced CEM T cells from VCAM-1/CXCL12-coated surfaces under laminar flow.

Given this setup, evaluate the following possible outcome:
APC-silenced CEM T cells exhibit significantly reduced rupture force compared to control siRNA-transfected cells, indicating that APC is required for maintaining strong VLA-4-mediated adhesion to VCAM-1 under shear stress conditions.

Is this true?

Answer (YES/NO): YES